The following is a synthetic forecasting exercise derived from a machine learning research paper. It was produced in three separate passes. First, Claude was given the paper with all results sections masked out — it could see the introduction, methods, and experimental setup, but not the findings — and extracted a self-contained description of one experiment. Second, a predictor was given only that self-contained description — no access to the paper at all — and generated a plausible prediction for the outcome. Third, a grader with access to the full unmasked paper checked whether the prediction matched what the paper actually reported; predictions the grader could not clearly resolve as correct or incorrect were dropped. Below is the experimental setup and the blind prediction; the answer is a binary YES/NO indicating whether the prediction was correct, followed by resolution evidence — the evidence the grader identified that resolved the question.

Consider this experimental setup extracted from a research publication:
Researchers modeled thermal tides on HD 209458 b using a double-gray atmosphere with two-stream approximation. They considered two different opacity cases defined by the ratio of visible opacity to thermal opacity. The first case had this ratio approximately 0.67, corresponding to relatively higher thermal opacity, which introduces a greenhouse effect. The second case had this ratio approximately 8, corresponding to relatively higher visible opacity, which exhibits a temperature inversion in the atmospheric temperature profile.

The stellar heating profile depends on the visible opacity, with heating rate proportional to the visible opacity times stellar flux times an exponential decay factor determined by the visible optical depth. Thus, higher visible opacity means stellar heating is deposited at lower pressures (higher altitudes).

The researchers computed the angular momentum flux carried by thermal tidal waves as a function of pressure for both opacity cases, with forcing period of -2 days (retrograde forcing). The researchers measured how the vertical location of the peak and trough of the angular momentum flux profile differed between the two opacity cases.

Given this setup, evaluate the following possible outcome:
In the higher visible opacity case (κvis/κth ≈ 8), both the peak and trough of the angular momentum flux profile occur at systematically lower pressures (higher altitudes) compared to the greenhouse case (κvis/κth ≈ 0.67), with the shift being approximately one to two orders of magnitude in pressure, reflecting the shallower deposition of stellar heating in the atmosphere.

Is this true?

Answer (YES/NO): NO